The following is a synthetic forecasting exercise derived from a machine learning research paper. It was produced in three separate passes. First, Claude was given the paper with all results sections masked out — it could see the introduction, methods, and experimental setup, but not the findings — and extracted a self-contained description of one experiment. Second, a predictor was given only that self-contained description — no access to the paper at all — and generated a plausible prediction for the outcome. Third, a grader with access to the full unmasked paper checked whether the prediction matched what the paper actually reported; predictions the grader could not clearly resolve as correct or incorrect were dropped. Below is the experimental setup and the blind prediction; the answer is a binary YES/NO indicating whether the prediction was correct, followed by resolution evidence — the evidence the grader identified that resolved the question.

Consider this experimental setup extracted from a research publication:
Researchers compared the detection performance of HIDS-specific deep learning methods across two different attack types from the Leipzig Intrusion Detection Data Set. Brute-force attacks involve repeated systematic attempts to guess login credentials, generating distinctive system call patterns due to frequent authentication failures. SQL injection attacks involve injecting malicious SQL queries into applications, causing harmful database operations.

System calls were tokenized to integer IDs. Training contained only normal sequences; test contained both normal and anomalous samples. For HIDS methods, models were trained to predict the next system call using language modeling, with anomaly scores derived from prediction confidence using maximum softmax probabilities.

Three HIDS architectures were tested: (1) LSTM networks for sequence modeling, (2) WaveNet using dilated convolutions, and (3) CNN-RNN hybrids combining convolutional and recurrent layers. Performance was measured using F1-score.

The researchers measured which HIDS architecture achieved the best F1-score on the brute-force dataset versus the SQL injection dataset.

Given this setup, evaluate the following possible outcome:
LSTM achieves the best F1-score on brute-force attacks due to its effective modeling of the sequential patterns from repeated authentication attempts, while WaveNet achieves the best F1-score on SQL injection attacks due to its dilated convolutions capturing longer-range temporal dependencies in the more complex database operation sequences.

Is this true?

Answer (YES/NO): NO